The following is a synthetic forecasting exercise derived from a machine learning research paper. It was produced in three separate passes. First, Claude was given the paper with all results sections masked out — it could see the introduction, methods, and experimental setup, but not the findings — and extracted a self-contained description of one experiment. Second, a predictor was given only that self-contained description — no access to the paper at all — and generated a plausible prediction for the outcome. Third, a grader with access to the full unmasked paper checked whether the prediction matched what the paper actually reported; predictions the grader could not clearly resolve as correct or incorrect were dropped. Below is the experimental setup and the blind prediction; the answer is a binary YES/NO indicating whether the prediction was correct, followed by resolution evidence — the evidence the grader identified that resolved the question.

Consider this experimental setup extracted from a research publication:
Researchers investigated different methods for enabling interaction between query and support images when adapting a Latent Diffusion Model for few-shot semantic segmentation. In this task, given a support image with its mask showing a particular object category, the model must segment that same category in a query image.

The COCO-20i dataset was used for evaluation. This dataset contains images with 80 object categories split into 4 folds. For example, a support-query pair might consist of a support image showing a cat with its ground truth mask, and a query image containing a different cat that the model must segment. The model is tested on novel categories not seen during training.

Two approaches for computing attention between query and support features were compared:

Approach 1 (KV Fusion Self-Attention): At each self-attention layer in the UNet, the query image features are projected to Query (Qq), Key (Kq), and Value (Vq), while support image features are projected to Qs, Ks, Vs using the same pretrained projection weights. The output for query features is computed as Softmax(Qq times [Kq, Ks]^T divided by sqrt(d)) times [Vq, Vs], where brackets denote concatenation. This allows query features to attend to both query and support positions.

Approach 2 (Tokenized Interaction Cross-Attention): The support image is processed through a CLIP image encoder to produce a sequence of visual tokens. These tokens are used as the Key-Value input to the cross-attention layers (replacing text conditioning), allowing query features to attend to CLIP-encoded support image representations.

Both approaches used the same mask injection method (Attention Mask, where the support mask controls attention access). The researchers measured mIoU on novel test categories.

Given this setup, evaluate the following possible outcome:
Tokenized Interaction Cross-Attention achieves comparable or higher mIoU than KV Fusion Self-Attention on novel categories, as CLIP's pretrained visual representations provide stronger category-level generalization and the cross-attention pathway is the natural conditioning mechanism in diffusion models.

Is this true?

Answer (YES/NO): NO